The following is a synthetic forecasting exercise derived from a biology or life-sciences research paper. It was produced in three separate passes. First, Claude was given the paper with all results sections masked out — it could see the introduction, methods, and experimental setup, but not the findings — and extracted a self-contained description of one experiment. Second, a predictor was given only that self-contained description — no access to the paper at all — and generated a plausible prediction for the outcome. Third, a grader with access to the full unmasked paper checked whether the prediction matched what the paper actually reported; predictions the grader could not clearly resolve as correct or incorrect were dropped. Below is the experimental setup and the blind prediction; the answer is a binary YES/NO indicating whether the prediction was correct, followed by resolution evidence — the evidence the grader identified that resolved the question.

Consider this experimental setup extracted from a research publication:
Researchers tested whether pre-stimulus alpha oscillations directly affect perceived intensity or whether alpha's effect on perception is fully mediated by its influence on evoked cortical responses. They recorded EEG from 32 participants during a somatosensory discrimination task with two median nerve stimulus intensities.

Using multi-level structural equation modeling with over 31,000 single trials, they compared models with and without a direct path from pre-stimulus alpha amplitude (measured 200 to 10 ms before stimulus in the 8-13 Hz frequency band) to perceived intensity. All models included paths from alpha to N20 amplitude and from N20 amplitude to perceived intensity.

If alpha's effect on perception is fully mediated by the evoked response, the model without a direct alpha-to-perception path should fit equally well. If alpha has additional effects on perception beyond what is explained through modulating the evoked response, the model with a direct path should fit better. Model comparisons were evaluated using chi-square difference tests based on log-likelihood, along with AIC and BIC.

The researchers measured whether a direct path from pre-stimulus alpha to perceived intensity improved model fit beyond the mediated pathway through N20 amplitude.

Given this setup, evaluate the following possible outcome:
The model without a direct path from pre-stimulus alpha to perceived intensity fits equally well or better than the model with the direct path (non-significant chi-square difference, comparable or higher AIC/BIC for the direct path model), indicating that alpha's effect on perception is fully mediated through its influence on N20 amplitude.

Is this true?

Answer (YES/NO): NO